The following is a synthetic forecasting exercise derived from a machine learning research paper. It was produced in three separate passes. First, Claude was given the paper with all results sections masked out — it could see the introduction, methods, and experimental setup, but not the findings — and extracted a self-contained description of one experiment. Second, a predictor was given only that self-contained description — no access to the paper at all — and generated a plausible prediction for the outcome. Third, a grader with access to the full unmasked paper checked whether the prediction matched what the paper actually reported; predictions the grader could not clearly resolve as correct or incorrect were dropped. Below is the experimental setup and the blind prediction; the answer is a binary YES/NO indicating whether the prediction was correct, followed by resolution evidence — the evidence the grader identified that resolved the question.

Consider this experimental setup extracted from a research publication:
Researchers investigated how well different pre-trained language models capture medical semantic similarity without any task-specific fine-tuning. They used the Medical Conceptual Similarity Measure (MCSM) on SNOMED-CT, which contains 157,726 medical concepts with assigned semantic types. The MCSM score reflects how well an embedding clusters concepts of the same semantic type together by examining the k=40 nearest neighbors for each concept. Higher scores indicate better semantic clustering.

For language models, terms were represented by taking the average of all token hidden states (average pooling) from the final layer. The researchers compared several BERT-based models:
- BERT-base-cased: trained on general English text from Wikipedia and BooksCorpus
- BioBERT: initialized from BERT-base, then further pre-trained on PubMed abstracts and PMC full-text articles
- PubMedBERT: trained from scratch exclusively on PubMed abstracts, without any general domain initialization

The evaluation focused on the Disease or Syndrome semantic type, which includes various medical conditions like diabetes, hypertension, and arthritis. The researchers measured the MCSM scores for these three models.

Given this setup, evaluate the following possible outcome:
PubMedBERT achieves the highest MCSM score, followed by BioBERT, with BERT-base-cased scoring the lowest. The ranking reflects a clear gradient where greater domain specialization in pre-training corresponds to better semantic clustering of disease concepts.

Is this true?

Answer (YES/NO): YES